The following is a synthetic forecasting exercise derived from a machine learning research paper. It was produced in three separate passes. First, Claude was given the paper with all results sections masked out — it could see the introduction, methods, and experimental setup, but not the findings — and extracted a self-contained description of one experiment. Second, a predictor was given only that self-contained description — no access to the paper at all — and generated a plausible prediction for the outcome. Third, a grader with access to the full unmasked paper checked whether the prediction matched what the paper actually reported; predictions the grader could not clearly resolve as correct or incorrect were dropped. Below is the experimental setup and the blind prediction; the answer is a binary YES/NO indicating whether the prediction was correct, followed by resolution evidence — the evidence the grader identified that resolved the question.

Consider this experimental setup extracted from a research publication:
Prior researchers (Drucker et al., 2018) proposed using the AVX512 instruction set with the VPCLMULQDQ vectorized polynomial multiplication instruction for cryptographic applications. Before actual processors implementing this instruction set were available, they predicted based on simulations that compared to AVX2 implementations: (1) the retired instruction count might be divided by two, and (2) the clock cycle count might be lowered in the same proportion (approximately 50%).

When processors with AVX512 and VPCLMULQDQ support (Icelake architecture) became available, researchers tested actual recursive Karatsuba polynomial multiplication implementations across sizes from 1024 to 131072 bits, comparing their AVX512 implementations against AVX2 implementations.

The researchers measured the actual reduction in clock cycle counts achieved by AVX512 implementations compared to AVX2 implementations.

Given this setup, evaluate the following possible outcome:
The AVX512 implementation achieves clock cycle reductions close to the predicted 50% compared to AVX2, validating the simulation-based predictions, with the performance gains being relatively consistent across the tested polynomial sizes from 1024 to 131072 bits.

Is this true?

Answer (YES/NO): NO